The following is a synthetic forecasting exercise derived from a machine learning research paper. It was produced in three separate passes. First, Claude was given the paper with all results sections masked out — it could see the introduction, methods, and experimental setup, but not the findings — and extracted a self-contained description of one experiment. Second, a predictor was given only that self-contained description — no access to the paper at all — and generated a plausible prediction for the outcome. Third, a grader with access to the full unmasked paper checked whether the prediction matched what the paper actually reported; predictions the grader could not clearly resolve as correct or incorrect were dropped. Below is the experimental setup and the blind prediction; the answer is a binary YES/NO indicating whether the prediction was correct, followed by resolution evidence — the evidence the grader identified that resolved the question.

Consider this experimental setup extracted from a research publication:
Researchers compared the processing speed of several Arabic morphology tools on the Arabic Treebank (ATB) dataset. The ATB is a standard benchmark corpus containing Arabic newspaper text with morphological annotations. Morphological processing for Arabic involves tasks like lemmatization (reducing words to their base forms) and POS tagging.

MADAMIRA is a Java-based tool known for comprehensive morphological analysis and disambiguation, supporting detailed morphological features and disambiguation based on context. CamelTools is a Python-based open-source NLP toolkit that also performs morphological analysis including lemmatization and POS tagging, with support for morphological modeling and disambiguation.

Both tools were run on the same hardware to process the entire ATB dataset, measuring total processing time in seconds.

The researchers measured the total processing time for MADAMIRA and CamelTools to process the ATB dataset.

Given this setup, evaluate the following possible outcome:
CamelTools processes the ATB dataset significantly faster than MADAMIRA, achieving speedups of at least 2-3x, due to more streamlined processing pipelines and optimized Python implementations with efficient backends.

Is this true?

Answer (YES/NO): NO